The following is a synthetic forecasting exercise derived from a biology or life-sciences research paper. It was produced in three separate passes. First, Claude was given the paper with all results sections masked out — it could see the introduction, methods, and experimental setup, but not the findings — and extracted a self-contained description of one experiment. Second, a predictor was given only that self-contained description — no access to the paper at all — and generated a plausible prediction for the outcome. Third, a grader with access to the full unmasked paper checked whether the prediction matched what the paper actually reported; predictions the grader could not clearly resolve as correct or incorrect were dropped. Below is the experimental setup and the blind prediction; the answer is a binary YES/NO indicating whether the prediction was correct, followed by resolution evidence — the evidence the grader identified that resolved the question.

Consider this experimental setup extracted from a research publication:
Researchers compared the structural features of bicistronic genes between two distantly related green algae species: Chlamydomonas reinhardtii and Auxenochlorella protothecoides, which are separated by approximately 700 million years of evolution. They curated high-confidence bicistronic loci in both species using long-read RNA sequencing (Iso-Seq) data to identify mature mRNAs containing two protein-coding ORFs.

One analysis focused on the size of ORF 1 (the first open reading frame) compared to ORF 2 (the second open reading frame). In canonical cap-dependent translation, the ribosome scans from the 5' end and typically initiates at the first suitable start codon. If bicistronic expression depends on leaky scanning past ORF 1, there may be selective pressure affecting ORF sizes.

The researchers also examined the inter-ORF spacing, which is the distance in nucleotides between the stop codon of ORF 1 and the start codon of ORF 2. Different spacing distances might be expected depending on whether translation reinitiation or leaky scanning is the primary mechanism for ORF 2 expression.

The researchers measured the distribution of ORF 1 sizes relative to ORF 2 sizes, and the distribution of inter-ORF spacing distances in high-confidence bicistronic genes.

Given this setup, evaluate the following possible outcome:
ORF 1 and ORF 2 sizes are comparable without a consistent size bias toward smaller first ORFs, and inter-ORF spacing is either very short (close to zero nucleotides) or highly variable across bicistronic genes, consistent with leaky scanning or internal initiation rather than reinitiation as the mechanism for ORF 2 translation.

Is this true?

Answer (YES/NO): NO